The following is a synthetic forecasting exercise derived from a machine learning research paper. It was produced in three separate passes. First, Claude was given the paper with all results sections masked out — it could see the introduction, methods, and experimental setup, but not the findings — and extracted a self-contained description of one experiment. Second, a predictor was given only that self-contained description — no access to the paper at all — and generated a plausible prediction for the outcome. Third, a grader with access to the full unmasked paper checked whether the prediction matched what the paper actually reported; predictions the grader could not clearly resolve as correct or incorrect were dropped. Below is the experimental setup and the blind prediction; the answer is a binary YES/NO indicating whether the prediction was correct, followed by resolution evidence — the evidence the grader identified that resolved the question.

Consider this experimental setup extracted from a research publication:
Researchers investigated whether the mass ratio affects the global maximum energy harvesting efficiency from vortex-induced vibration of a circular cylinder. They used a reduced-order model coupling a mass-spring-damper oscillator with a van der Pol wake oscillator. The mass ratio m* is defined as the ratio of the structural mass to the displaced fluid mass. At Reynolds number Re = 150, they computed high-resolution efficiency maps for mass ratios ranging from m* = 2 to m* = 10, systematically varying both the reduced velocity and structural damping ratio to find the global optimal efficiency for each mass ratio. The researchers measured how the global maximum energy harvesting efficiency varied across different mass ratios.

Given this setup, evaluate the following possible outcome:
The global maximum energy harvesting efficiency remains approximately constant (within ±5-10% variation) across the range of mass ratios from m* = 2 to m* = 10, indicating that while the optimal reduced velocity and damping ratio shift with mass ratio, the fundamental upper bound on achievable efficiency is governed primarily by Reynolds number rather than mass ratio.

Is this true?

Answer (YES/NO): YES